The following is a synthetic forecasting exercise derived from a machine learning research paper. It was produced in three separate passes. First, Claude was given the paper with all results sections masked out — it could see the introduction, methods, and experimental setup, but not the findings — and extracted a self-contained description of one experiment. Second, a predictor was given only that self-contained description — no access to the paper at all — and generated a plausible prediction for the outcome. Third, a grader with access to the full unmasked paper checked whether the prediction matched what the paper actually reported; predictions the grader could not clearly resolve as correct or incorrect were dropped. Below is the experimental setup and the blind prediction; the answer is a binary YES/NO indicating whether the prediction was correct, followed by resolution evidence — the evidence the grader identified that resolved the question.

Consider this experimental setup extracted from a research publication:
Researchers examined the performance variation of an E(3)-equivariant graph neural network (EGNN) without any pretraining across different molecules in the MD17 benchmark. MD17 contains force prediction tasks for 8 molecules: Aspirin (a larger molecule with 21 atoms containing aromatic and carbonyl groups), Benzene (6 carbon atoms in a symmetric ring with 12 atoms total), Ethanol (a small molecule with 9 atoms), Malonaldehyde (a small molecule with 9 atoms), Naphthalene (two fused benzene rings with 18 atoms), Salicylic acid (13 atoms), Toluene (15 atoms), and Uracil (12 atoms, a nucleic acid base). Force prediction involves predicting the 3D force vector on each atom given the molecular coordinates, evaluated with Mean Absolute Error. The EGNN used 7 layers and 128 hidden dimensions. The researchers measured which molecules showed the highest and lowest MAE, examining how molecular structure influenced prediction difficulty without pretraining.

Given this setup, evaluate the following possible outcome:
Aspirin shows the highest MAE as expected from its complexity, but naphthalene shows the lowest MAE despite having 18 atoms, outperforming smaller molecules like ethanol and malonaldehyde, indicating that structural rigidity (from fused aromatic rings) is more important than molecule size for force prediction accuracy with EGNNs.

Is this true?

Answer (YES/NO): NO